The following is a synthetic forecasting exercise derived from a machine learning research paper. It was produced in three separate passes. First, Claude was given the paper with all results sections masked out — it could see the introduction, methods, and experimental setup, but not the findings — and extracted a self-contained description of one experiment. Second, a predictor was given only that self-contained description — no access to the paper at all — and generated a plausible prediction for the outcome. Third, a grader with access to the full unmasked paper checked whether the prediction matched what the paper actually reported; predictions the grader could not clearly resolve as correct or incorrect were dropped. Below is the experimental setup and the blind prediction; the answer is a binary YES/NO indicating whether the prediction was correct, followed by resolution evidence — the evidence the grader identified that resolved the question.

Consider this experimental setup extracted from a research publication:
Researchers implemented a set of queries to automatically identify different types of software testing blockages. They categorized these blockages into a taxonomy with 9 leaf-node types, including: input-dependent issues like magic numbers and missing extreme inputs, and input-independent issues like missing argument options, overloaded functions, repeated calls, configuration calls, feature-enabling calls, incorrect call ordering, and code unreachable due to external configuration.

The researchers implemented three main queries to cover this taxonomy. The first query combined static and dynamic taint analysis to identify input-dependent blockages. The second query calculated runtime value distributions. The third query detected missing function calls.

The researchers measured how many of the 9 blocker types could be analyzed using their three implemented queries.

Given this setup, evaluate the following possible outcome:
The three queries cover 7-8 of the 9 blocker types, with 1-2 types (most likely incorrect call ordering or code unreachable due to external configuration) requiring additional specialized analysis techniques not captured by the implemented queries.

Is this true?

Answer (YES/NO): NO